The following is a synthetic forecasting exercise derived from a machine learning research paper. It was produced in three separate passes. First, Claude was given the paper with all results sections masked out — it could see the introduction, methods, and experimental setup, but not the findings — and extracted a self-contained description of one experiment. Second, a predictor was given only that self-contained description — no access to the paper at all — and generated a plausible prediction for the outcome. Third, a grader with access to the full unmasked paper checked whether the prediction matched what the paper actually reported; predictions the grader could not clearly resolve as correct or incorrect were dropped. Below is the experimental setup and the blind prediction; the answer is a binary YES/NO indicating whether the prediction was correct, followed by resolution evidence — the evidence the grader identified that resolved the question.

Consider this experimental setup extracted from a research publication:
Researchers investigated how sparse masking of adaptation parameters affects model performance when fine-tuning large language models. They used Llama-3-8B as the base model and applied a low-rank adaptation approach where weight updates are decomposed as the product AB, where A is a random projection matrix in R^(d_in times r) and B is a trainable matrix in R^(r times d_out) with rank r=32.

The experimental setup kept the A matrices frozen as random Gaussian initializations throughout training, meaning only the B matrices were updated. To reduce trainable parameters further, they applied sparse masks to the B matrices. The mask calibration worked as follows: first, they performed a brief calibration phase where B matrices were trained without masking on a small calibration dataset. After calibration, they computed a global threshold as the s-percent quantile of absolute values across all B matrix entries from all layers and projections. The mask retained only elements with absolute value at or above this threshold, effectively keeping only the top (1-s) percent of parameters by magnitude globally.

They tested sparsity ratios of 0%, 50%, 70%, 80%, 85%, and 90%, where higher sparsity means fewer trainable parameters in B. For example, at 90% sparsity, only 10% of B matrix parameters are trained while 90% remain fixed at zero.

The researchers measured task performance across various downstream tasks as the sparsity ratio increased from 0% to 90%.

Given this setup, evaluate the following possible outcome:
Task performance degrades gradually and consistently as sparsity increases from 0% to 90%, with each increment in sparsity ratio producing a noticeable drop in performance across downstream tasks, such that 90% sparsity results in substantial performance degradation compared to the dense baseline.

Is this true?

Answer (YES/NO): NO